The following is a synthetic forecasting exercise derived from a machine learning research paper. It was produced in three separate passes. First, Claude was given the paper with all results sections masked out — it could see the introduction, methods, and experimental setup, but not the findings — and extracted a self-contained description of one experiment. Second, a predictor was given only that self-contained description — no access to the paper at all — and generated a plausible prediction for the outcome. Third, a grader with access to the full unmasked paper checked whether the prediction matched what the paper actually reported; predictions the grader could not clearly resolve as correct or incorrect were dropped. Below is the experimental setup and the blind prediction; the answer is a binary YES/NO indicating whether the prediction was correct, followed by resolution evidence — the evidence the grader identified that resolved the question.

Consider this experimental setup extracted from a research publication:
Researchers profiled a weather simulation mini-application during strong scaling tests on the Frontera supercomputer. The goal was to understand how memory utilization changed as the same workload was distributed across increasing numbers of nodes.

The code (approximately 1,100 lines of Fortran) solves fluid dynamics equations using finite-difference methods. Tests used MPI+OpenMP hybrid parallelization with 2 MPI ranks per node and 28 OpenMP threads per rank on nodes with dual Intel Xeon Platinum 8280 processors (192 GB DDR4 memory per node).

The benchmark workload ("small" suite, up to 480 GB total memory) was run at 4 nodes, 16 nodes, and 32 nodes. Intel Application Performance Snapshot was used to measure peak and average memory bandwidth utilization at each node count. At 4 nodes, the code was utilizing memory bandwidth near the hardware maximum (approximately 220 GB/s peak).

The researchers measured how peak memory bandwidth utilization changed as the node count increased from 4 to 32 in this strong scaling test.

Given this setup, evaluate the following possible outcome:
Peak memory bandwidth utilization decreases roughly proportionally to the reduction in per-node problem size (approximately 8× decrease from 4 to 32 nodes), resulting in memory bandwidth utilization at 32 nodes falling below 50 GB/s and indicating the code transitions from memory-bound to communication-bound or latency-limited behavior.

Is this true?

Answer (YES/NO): NO